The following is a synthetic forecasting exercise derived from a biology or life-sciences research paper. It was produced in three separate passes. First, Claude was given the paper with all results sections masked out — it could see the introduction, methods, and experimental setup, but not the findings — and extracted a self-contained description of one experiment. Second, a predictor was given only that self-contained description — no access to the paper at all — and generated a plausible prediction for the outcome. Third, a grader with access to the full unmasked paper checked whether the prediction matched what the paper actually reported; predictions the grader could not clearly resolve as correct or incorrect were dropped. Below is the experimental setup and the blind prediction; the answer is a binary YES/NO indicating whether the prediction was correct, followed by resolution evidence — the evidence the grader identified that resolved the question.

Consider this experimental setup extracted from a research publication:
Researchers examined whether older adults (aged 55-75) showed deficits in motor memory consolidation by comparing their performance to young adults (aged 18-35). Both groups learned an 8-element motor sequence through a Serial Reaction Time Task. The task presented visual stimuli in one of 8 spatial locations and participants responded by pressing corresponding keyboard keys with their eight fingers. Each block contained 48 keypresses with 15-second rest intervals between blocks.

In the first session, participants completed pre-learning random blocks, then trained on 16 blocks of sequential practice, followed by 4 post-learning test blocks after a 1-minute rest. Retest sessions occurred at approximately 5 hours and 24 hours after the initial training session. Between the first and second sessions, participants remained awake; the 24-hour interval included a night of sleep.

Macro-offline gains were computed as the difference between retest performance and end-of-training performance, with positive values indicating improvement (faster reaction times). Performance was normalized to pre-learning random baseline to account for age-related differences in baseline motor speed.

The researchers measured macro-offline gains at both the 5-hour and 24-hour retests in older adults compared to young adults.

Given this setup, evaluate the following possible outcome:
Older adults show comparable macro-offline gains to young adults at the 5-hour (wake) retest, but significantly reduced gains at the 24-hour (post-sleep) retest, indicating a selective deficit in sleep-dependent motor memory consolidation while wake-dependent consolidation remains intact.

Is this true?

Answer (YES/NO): YES